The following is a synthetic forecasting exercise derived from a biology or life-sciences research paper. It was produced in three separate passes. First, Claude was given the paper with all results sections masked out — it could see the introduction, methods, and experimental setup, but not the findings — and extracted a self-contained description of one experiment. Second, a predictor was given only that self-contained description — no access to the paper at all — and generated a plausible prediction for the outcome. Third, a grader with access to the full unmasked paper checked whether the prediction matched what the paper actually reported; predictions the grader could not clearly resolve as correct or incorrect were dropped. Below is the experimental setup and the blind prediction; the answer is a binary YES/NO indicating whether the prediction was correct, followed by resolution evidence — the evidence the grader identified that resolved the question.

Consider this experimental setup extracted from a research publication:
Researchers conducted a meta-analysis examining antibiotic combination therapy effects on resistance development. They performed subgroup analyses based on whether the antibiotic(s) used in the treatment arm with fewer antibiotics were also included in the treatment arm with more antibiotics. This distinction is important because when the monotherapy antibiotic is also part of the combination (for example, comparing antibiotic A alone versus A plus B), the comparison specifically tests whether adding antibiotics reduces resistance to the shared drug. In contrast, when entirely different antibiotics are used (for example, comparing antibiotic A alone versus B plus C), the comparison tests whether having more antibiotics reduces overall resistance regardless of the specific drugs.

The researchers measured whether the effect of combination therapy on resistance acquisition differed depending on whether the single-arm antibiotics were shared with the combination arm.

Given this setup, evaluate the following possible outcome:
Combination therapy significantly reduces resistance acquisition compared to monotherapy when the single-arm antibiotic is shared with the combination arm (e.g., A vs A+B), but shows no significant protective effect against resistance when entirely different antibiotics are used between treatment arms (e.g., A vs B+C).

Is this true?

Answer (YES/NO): NO